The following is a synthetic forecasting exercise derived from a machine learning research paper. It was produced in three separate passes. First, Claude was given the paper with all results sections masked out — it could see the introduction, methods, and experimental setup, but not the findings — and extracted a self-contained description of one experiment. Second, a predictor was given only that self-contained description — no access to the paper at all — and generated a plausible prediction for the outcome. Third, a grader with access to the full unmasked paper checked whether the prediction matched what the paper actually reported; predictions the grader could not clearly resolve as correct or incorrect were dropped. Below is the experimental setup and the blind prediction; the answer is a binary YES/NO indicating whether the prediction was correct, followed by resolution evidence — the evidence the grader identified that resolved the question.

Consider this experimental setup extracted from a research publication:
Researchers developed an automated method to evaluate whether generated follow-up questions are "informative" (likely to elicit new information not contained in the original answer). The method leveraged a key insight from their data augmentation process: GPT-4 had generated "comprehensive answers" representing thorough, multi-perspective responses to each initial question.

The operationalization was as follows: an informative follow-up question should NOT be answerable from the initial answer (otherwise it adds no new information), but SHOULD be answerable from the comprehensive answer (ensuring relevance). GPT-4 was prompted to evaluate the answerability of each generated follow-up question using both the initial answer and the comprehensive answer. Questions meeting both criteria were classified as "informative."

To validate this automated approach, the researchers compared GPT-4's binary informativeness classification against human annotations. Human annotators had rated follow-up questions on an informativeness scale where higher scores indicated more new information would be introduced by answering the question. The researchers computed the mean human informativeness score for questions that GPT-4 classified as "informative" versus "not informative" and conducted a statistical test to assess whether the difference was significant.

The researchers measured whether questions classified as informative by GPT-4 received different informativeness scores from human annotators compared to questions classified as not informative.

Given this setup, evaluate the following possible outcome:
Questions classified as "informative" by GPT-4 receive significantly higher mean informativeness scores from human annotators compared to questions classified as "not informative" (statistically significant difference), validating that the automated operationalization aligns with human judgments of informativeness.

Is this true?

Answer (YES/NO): YES